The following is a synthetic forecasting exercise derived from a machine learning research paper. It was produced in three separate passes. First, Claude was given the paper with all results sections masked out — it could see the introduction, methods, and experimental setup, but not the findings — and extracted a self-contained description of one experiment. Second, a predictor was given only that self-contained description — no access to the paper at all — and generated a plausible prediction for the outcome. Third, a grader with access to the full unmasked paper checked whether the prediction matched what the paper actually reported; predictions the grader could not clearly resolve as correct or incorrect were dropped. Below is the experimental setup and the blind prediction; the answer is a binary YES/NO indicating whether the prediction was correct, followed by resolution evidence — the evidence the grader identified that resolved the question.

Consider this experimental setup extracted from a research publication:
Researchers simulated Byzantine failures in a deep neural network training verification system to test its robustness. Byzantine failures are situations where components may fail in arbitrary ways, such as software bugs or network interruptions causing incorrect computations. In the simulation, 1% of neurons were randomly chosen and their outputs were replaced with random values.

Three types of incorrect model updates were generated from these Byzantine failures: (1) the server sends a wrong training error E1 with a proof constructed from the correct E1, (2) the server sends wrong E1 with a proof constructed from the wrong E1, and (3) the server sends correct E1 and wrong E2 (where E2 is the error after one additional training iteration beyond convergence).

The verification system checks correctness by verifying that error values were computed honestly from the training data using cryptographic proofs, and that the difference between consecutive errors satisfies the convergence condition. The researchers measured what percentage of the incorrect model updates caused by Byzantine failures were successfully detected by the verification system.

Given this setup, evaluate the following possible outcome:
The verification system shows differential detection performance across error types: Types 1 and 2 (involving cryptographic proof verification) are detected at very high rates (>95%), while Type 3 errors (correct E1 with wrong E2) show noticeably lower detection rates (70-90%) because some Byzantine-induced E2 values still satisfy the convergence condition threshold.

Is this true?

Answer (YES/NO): NO